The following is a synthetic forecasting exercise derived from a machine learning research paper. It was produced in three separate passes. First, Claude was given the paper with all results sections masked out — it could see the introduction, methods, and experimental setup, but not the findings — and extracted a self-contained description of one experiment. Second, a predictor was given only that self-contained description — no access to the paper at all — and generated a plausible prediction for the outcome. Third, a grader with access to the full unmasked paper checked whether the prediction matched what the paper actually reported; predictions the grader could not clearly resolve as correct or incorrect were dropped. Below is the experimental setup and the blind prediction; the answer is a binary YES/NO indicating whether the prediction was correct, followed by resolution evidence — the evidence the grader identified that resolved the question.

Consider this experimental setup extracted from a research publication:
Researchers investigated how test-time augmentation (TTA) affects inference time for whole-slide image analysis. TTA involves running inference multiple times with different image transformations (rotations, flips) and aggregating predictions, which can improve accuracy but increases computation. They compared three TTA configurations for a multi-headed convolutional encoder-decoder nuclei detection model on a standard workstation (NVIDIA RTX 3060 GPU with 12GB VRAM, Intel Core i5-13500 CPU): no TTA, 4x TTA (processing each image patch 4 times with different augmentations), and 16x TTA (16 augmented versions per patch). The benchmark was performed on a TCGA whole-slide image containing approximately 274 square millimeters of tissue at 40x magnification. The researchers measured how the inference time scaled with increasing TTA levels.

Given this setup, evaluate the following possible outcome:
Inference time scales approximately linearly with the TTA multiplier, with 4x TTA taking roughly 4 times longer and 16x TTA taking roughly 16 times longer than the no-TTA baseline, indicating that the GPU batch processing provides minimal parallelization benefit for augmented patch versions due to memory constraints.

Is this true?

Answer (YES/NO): NO